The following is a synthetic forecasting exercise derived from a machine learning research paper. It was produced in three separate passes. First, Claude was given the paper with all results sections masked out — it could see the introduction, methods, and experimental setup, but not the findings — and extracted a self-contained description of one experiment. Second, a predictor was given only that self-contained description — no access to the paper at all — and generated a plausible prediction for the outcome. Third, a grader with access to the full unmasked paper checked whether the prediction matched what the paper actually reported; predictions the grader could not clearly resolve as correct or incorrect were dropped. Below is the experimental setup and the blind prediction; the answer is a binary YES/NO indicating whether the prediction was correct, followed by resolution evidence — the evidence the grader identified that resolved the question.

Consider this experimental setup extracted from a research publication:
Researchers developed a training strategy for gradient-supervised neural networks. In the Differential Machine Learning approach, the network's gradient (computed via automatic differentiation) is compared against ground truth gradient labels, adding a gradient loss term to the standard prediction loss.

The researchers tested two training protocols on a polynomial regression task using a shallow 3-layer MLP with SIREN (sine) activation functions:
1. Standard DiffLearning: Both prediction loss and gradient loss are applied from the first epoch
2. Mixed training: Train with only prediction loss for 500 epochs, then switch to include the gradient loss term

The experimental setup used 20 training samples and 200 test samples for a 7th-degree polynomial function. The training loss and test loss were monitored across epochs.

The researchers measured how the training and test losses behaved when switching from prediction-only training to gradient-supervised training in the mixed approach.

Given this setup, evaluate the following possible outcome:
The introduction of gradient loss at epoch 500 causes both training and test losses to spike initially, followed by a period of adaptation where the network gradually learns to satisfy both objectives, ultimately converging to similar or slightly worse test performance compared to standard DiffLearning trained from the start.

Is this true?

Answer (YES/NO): NO